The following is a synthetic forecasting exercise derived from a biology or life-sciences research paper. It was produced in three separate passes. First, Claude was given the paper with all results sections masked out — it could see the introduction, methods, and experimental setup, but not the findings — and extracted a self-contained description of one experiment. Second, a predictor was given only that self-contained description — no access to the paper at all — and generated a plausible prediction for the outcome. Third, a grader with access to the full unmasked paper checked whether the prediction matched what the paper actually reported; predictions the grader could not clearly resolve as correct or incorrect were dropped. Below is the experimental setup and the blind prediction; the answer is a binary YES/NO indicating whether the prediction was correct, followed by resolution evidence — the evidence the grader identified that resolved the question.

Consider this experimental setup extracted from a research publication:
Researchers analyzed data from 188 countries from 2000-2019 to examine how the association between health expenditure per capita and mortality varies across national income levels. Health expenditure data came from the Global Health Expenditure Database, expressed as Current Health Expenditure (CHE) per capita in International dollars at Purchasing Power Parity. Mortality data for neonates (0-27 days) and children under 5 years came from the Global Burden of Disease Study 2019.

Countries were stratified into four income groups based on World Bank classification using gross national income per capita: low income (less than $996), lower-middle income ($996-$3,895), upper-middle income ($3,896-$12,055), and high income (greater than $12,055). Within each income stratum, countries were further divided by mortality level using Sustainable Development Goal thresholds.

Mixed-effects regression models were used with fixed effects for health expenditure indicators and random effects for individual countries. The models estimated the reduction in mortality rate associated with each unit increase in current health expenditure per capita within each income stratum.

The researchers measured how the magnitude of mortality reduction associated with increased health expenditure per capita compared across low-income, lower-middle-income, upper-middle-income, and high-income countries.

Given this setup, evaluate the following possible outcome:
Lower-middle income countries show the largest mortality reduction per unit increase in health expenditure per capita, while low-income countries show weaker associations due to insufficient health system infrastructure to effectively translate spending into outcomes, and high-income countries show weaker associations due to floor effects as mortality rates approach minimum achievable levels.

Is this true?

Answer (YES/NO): NO